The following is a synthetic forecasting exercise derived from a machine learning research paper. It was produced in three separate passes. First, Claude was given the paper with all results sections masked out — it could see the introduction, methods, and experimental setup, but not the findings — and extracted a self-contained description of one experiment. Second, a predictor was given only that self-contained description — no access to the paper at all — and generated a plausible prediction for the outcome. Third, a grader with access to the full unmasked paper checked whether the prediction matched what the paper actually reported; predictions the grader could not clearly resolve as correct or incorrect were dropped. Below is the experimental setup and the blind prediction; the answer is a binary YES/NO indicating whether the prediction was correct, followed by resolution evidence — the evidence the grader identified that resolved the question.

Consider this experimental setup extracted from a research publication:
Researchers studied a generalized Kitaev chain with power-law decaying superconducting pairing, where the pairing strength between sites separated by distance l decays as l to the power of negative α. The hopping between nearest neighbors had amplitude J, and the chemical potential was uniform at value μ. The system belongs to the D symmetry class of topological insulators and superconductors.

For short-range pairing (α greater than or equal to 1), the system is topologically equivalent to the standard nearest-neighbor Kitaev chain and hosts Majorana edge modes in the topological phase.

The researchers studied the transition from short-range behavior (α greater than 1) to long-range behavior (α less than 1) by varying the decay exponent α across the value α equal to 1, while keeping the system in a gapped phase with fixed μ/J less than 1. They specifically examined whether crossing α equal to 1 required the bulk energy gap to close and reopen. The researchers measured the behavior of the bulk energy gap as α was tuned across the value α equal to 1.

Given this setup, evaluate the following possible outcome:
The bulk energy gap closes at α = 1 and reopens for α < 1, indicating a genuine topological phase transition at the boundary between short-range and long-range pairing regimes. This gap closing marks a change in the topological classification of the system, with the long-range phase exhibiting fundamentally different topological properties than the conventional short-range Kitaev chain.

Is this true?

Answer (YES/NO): NO